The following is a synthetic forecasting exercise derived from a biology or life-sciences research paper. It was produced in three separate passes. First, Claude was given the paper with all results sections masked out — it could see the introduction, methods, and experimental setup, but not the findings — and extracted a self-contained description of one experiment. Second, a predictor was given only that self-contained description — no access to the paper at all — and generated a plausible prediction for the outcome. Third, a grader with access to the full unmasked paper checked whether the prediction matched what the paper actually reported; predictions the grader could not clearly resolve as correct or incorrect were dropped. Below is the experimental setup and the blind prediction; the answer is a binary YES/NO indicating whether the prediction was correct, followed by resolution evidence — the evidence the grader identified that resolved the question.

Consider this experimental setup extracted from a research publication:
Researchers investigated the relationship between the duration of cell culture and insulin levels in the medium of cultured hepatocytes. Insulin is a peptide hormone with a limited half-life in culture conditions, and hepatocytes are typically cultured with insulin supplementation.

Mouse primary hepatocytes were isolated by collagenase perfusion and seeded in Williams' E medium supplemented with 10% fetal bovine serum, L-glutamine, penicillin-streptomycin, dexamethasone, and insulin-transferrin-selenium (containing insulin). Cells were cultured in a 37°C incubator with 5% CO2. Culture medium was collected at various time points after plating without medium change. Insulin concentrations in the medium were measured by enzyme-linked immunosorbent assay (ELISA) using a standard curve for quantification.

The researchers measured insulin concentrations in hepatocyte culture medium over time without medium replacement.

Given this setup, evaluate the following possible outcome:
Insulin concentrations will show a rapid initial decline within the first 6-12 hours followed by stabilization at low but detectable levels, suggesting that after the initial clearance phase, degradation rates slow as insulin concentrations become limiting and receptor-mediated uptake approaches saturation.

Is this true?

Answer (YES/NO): NO